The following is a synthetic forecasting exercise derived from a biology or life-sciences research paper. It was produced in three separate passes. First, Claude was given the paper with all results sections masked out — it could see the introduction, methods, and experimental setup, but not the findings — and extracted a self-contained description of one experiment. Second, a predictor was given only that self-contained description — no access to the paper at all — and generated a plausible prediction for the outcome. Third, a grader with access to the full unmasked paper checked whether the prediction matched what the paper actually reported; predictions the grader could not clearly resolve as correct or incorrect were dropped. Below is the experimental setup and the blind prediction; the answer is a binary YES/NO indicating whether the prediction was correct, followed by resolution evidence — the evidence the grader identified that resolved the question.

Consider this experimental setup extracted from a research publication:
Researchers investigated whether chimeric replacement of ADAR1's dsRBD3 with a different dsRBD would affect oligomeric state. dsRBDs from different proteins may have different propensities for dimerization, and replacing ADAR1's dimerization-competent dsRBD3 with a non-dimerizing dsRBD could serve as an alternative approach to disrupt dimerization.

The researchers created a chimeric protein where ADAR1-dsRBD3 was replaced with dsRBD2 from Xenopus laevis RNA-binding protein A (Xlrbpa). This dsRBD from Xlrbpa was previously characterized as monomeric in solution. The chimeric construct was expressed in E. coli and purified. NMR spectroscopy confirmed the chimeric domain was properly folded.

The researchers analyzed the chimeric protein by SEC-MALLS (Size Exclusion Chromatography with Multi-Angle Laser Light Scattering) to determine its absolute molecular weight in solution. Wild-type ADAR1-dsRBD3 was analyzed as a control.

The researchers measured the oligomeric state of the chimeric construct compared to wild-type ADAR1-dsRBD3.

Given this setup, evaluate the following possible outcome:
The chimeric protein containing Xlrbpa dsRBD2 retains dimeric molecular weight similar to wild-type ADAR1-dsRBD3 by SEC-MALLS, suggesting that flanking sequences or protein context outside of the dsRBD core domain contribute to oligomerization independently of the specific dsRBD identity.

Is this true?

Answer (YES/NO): NO